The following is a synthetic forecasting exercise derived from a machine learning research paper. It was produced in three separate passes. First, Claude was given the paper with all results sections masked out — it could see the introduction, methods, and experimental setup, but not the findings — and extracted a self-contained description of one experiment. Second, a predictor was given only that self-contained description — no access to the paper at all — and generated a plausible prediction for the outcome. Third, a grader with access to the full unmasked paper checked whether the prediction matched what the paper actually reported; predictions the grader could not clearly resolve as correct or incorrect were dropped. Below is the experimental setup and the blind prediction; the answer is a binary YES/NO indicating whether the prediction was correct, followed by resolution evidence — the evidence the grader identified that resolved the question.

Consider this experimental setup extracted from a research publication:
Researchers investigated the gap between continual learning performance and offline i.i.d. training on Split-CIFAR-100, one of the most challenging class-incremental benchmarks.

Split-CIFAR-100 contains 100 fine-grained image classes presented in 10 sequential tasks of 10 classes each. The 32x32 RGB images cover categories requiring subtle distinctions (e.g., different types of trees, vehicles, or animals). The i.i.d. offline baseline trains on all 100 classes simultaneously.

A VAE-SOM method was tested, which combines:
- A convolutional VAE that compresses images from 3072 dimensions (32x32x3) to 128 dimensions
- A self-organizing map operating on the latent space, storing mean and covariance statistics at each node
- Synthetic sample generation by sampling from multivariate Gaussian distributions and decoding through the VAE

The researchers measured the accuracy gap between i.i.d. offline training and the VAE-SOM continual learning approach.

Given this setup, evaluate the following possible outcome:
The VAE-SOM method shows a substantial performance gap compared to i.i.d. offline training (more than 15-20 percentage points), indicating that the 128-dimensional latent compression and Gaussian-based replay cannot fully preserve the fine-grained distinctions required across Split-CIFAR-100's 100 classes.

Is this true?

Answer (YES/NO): YES